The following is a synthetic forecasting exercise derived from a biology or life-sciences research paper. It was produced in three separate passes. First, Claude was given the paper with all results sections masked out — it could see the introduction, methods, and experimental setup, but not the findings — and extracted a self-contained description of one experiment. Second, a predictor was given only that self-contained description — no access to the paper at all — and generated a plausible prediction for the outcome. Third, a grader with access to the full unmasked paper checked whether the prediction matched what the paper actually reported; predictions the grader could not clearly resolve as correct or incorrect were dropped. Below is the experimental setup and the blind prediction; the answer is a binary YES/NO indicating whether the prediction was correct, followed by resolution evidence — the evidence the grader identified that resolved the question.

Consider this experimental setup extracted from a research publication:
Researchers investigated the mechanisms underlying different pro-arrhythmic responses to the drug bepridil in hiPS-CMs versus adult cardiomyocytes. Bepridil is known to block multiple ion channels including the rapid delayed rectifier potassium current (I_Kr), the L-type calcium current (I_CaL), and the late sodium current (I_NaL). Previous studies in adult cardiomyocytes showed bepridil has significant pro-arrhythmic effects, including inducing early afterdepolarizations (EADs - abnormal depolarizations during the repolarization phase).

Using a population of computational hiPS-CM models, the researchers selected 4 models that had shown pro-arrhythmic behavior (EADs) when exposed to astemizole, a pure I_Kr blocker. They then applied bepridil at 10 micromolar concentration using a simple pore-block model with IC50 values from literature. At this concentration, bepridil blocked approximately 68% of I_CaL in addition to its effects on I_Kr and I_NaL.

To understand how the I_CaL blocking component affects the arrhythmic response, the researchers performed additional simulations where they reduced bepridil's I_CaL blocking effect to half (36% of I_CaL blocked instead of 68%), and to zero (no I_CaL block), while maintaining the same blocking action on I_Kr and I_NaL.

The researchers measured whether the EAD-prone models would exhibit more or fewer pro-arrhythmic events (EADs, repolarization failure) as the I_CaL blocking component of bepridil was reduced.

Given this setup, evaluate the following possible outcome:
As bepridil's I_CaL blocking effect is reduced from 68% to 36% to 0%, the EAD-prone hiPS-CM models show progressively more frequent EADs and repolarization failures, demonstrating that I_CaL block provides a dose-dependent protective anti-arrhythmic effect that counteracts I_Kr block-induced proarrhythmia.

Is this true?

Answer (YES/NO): NO